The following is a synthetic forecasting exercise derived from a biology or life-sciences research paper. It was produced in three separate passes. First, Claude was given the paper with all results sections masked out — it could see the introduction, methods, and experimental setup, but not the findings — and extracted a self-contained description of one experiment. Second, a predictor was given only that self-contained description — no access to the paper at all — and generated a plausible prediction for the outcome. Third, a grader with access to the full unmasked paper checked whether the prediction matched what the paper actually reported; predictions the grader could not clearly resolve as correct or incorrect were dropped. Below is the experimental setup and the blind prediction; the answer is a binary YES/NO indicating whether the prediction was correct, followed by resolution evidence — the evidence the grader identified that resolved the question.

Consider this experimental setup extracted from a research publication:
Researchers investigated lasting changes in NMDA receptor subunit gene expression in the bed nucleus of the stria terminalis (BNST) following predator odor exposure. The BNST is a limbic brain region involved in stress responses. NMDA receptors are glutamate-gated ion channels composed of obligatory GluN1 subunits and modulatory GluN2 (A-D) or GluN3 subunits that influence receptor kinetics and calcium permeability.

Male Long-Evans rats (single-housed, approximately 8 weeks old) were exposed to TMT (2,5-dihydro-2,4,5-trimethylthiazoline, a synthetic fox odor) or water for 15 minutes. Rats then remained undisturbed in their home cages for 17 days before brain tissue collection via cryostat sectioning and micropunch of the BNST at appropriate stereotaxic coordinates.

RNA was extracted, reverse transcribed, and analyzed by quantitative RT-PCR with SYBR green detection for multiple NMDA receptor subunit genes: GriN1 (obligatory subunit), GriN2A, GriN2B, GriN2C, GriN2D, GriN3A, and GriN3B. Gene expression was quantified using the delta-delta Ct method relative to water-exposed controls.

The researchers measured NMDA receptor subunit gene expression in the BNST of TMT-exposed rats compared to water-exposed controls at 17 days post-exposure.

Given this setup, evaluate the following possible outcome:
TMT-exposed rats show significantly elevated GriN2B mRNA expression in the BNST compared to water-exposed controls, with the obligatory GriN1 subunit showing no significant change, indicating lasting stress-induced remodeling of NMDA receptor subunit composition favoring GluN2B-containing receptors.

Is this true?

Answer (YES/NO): NO